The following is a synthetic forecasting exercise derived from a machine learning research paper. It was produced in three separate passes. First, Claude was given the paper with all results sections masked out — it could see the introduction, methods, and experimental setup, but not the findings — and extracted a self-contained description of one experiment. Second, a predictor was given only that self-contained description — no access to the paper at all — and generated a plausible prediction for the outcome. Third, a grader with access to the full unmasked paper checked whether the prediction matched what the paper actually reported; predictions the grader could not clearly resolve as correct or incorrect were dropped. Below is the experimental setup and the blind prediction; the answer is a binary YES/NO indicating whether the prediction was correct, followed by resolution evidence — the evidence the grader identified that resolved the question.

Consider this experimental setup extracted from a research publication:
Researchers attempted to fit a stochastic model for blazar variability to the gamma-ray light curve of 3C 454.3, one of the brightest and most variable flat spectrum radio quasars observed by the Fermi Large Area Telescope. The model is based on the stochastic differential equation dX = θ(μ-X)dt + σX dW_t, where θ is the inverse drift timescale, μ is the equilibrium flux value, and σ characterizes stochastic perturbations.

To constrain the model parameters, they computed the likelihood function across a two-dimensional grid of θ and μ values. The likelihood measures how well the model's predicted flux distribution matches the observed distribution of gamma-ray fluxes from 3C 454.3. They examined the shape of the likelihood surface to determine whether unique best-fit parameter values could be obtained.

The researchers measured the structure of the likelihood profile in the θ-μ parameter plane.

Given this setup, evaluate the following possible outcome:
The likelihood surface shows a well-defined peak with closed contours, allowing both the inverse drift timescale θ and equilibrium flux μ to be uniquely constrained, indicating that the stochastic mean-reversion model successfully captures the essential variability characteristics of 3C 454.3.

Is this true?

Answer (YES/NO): NO